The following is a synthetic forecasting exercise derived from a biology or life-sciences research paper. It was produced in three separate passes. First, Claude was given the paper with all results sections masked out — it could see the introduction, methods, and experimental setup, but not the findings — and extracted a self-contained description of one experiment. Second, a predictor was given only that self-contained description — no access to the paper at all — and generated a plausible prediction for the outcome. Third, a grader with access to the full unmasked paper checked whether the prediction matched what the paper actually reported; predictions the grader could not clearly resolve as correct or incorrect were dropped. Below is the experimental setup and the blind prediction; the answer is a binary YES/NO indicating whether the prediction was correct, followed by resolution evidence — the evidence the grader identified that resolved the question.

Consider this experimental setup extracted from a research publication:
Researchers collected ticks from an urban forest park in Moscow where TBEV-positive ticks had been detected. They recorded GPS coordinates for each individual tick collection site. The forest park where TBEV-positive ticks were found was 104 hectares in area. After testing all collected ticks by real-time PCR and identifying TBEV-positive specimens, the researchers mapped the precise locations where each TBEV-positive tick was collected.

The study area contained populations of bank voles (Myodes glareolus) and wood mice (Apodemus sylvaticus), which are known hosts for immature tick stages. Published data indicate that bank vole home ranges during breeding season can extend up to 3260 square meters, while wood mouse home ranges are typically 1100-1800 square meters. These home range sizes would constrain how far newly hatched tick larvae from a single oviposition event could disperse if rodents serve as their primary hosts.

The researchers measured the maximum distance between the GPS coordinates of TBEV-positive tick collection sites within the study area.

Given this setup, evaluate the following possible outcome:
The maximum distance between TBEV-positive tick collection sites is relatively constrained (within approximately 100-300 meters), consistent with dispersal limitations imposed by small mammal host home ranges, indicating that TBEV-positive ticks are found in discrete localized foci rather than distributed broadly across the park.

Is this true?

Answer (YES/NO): YES